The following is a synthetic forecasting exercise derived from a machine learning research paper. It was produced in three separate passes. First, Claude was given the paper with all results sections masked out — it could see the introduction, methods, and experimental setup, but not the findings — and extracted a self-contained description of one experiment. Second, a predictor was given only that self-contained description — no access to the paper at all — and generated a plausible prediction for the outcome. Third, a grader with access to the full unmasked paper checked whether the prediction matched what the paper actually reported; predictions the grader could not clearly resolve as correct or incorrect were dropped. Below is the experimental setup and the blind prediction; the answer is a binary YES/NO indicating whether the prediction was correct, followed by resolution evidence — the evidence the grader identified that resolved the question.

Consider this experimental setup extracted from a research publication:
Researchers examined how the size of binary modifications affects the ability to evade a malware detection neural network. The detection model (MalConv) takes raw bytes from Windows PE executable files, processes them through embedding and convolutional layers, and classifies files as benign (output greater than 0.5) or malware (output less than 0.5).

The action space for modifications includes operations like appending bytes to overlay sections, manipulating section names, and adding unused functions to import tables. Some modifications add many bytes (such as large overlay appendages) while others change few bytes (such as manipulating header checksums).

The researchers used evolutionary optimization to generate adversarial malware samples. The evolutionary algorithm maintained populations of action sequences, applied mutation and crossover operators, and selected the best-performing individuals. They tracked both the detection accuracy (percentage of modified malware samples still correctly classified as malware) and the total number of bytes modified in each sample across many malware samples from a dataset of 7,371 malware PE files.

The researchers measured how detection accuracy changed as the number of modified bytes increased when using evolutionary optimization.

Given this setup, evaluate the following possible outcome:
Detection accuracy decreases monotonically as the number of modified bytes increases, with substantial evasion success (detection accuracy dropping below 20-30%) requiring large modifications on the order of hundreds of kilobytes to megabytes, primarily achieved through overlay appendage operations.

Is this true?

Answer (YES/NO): NO